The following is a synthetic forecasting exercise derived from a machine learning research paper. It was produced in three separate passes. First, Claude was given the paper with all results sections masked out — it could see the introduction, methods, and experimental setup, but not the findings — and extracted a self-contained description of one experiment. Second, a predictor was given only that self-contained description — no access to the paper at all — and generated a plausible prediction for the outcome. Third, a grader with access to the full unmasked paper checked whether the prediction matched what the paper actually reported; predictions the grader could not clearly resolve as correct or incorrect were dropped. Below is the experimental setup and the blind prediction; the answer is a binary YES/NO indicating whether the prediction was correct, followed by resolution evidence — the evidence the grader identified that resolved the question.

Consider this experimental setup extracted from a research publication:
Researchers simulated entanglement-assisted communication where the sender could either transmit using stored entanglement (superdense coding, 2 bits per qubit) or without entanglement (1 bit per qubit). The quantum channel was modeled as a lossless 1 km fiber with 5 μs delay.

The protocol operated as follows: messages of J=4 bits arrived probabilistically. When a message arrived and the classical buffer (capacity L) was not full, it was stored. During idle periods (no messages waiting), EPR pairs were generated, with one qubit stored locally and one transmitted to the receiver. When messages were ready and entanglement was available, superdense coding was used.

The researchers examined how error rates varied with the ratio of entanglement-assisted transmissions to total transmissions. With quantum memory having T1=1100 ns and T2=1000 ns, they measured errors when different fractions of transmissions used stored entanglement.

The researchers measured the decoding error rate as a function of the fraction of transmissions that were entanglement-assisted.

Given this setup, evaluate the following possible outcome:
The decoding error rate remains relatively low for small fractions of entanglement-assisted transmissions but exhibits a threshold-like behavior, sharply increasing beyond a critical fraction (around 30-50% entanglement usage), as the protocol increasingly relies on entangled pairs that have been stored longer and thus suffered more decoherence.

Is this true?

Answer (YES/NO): NO